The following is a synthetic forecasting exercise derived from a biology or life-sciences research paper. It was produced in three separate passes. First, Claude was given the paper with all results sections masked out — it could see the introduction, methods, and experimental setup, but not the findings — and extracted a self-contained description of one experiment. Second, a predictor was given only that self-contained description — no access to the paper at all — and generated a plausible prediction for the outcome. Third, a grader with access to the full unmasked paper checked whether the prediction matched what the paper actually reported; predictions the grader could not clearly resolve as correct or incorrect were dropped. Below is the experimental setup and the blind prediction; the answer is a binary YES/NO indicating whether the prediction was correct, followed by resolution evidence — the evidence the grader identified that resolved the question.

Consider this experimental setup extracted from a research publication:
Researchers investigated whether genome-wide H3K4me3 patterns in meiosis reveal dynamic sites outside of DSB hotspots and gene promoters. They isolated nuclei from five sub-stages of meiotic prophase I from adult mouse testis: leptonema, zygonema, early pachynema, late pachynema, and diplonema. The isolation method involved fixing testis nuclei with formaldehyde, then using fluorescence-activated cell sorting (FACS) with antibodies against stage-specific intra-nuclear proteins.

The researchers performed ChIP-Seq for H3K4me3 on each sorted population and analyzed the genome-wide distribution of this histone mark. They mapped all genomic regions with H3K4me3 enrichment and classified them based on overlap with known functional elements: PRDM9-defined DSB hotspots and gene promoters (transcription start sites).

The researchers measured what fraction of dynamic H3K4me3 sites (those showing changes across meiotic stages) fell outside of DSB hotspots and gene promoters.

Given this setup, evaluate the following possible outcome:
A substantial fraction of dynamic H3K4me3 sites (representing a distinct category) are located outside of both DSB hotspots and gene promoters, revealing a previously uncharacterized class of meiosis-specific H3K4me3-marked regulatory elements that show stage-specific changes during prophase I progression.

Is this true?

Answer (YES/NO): YES